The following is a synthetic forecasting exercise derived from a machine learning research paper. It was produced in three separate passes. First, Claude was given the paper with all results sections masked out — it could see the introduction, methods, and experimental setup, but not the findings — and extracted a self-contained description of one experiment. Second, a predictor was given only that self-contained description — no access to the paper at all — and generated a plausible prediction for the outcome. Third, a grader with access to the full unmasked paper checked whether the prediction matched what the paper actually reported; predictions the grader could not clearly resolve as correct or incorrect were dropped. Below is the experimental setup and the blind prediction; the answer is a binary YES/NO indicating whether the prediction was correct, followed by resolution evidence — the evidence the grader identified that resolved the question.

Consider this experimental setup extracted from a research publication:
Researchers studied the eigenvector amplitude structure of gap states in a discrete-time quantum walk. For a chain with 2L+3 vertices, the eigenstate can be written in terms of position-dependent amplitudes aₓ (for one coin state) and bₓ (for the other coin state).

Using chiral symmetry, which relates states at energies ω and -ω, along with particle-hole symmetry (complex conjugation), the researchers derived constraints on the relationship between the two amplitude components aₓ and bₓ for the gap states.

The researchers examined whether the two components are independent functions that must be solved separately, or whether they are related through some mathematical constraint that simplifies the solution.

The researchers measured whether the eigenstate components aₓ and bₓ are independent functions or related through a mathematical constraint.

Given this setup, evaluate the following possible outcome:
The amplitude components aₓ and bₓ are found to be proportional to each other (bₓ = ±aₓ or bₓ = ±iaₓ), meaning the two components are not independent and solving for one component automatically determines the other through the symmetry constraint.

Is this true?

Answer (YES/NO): NO